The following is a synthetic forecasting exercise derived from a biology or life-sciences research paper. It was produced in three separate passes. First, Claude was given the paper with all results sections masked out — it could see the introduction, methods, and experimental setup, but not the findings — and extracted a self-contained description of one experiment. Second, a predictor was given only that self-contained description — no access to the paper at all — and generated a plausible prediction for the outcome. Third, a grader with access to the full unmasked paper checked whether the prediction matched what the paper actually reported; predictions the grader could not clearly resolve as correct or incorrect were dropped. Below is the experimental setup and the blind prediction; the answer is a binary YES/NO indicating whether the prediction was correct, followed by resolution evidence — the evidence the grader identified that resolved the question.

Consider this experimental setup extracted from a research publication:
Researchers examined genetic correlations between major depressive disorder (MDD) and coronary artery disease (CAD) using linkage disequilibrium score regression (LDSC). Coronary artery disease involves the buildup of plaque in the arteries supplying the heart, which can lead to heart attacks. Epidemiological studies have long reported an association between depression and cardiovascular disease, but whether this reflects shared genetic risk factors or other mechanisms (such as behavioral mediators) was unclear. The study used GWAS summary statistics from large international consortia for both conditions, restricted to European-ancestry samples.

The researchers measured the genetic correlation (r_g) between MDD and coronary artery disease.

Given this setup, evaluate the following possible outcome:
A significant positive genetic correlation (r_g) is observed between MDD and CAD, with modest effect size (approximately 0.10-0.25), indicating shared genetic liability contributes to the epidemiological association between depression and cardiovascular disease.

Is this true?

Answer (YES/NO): YES